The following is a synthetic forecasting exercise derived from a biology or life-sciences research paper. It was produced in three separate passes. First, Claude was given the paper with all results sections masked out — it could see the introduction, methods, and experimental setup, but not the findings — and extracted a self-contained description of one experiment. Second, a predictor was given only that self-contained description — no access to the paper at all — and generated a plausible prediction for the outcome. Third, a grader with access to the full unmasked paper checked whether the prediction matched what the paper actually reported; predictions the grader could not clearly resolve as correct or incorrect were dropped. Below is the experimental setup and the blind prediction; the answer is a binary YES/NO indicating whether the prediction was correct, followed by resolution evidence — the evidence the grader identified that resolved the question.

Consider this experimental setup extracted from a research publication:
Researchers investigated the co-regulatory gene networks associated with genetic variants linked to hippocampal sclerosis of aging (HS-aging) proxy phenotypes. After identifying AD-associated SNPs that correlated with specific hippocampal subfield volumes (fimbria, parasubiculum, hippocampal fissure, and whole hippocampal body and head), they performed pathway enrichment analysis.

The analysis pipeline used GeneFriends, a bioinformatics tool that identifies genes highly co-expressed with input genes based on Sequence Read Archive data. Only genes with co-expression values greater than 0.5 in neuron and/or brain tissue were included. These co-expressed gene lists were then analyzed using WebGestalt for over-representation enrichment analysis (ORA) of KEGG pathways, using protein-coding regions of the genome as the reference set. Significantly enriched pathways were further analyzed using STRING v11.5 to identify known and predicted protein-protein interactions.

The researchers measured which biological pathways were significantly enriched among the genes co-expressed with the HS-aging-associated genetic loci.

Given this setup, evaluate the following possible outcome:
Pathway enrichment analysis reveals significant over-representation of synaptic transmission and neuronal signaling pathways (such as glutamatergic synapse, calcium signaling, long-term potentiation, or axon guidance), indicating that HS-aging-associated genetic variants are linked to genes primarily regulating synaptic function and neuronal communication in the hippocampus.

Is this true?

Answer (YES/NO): NO